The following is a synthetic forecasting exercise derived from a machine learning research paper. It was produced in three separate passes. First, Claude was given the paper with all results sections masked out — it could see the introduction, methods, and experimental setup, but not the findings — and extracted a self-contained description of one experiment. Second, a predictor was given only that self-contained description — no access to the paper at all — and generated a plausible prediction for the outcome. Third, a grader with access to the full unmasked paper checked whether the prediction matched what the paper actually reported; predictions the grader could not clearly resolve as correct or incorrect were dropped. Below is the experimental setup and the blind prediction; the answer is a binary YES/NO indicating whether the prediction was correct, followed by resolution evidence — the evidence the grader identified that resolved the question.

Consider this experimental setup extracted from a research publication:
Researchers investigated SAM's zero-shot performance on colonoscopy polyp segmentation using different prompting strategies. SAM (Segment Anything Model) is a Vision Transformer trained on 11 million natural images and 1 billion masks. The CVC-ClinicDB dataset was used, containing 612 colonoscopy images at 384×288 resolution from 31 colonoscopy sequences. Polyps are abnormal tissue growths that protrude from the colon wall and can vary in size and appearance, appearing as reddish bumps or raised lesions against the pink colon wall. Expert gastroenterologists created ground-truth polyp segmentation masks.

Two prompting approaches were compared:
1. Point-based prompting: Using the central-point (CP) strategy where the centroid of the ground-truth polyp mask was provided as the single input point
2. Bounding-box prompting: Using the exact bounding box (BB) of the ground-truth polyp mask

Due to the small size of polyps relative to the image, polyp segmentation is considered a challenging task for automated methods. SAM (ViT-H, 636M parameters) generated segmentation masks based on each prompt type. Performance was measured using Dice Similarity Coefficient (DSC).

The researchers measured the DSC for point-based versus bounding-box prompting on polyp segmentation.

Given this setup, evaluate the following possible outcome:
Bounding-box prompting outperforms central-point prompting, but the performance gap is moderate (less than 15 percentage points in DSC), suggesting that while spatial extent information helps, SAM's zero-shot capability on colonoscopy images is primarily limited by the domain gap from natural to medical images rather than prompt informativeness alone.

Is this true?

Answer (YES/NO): NO